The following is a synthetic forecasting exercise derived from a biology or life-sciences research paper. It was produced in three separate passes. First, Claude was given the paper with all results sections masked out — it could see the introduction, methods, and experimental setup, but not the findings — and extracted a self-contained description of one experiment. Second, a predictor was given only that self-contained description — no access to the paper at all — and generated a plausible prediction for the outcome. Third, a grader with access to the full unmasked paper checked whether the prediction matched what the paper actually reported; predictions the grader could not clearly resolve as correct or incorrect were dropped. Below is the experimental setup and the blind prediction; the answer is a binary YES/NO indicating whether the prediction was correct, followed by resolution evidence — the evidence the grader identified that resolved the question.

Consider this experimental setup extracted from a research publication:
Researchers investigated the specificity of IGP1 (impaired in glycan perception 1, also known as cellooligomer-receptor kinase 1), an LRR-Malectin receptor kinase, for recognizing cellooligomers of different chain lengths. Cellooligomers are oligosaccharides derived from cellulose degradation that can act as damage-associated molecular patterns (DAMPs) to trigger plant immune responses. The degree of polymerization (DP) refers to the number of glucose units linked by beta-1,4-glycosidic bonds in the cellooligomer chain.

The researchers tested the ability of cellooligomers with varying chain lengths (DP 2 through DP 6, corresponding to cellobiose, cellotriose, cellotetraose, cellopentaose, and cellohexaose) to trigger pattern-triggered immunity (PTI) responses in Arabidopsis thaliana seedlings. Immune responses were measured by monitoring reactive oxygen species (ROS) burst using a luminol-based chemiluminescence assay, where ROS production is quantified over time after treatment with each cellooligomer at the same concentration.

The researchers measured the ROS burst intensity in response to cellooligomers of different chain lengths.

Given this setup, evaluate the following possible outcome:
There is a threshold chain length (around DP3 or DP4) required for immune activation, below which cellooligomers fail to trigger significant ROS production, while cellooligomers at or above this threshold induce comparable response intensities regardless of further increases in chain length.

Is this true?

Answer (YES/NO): YES